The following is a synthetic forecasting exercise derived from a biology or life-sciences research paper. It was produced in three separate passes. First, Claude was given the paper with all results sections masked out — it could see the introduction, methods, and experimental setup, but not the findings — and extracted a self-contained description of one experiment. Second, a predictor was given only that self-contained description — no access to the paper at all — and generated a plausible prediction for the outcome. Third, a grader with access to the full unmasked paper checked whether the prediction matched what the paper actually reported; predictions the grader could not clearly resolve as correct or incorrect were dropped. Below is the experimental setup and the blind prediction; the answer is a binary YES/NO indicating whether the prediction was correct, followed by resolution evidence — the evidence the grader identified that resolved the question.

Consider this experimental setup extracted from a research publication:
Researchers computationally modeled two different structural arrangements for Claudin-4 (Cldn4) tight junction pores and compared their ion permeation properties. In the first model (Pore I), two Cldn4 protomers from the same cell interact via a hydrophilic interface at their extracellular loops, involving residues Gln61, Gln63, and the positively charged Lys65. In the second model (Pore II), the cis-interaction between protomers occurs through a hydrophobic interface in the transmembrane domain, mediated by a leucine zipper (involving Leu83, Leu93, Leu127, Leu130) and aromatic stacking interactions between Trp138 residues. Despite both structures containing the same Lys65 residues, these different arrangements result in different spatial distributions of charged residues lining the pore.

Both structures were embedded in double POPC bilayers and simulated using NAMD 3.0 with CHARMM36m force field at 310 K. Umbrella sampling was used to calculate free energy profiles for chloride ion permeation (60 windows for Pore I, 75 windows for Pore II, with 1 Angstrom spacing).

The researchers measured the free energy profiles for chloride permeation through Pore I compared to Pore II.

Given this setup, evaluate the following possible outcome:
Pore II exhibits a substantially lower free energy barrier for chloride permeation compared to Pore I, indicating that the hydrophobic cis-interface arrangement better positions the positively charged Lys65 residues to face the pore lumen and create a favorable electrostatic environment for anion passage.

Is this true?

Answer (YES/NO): NO